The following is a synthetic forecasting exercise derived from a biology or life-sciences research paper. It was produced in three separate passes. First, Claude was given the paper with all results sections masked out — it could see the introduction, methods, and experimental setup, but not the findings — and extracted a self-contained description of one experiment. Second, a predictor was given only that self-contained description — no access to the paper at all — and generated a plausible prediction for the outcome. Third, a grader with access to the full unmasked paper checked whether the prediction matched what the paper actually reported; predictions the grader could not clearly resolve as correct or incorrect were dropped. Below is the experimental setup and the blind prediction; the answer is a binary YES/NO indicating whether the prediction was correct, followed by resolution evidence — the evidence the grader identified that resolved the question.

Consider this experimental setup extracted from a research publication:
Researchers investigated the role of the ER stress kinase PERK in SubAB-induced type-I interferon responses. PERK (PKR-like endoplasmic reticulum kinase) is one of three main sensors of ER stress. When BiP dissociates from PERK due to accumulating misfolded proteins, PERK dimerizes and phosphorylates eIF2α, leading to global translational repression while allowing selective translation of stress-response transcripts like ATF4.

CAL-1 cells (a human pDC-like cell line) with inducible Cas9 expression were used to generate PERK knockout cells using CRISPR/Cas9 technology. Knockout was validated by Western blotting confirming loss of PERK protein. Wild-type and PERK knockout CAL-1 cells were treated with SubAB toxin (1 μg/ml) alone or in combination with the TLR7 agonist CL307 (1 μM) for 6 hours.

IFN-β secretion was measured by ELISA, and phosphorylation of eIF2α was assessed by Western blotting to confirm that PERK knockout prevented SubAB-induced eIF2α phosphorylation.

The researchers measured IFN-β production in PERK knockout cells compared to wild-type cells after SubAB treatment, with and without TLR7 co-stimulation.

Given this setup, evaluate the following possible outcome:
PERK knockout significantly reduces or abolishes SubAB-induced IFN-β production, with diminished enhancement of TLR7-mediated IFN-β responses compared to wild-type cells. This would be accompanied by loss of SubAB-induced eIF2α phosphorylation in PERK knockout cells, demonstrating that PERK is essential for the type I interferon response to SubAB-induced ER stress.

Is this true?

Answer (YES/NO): YES